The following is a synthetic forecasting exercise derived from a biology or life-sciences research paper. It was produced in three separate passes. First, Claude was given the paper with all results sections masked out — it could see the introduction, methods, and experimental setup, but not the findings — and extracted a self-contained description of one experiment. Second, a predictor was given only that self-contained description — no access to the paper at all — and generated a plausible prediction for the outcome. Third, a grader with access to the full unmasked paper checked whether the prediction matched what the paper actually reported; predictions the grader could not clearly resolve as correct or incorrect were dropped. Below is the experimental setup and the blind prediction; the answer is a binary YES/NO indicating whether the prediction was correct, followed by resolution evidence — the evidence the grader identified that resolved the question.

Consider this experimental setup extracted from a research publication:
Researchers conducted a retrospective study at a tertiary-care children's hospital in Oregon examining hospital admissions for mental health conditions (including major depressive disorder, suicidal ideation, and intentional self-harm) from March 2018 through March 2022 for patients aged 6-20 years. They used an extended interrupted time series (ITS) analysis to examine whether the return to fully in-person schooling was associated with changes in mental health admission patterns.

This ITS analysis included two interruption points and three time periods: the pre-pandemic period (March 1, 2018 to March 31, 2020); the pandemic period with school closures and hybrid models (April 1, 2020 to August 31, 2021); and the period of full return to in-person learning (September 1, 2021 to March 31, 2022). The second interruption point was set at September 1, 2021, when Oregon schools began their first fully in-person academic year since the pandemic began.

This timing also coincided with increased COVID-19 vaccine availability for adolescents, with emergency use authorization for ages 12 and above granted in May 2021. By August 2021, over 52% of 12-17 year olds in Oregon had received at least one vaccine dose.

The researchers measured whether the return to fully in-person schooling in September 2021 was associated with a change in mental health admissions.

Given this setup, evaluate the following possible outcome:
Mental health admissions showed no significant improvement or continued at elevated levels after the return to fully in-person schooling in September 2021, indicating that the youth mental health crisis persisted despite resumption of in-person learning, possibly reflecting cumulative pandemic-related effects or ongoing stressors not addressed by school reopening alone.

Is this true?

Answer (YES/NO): NO